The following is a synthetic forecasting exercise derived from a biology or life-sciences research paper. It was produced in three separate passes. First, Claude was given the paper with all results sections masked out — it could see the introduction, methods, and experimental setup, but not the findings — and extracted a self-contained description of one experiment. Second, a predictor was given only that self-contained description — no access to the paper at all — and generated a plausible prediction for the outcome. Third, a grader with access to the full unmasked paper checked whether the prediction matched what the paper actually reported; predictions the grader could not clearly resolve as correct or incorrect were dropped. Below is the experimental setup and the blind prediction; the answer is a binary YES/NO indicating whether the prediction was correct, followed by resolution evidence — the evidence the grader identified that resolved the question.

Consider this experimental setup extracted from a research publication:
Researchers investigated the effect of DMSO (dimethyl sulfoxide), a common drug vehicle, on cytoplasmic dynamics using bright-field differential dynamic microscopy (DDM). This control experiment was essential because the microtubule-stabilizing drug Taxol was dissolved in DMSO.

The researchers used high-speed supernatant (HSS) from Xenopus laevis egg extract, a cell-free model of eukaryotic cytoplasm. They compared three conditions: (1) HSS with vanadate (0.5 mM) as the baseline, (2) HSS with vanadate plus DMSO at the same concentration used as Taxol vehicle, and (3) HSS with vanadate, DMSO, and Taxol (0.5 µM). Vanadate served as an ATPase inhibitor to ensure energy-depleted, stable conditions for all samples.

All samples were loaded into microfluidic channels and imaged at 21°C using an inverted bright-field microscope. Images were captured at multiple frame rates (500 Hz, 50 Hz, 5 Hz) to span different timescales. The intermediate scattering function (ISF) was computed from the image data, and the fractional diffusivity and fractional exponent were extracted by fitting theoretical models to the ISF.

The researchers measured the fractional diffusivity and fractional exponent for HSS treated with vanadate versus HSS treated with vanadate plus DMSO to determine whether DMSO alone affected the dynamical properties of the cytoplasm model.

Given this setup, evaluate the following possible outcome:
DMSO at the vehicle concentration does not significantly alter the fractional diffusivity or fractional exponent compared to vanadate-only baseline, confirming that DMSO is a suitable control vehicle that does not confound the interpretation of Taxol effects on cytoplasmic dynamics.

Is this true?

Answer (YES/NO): YES